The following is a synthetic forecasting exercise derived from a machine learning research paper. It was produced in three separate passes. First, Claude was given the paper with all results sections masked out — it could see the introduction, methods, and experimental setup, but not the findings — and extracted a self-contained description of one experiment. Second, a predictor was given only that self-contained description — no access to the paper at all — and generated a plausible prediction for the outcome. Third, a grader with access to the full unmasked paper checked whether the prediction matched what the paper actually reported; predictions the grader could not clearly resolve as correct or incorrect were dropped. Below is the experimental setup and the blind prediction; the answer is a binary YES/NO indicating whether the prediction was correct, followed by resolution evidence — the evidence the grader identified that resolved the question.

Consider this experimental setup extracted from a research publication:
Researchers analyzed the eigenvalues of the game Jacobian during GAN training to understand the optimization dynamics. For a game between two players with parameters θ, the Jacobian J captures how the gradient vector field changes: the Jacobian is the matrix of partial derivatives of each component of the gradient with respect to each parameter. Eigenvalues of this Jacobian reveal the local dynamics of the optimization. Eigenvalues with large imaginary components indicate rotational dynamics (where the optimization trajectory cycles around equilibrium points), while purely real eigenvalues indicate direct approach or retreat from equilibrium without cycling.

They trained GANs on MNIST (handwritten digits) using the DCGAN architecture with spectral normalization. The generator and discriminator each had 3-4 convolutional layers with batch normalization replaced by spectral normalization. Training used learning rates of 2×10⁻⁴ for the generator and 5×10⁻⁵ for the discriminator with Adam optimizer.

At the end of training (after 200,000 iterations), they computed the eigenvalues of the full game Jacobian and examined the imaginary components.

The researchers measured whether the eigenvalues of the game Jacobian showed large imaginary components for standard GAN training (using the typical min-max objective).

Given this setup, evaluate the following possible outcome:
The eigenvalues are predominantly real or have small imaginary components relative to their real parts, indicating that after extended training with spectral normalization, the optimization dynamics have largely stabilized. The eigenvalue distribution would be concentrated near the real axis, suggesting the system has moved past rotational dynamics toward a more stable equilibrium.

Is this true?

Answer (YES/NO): NO